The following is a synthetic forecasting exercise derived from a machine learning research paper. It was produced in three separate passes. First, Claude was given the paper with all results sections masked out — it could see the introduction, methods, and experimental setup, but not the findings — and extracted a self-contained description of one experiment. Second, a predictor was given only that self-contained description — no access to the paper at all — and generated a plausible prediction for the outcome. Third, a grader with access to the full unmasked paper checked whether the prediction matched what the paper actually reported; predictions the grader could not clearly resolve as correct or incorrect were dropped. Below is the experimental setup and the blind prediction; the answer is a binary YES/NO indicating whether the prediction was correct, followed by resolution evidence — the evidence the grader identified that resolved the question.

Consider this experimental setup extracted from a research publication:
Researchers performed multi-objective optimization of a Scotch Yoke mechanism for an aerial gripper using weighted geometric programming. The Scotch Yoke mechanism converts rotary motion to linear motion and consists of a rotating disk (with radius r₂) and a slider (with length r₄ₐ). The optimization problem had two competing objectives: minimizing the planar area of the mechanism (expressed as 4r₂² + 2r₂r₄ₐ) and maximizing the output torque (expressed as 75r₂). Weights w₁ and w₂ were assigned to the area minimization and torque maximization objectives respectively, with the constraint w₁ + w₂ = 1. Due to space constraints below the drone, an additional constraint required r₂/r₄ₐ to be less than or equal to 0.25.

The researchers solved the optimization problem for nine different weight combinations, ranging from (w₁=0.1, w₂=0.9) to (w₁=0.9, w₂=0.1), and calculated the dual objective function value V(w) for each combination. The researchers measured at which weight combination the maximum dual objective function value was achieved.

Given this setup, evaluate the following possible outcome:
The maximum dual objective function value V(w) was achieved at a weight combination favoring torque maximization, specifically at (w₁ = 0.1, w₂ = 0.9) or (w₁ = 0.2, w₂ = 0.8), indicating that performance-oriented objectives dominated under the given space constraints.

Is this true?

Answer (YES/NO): NO